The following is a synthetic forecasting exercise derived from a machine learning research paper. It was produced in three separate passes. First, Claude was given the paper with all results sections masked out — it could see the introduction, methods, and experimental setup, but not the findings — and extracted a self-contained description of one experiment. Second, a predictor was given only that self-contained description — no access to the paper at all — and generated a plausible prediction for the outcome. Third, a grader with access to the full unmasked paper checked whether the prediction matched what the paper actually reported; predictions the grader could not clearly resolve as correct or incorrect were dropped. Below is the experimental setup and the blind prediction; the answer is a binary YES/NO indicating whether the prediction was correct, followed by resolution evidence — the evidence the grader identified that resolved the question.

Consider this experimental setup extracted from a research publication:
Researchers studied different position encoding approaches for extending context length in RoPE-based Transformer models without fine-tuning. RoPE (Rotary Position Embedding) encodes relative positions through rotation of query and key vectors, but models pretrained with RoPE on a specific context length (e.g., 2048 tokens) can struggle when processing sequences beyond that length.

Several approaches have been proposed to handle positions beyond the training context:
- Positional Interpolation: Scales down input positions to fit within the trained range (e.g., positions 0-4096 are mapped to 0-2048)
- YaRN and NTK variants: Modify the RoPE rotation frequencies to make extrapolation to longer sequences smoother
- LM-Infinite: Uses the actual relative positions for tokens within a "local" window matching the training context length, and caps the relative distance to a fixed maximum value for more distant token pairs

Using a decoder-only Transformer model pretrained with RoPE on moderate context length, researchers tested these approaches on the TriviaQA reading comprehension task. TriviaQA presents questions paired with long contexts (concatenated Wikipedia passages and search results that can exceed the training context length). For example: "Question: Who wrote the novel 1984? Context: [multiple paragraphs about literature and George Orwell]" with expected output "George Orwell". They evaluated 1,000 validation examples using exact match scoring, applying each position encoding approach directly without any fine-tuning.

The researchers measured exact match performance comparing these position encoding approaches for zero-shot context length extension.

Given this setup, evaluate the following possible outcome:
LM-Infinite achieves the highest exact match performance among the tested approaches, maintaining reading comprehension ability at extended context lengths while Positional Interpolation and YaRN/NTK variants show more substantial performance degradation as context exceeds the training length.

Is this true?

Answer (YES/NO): YES